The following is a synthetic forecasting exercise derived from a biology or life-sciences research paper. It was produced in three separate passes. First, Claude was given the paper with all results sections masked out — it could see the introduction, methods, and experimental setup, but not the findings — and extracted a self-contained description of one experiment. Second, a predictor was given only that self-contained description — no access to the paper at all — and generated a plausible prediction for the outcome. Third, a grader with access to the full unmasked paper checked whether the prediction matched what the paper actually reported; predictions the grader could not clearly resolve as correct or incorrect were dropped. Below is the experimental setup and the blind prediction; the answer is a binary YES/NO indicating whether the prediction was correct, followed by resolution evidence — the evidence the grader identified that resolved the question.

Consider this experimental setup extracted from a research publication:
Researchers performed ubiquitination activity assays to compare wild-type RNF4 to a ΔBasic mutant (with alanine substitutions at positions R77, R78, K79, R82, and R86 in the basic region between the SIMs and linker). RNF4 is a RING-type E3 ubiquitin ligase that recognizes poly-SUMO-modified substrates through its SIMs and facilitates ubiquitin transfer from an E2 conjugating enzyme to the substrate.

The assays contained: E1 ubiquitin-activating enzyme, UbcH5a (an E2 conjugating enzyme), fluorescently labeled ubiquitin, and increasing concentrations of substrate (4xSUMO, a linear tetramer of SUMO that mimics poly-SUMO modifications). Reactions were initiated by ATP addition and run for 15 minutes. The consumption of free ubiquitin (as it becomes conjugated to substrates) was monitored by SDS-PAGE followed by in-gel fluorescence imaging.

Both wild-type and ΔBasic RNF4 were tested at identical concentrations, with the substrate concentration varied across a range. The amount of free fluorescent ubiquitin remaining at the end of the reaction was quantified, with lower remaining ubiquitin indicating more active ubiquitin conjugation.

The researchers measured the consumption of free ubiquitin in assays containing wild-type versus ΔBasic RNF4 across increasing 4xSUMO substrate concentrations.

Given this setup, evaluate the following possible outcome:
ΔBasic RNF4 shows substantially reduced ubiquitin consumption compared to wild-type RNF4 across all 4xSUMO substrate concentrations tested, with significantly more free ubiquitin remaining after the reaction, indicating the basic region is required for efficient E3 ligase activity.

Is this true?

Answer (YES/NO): YES